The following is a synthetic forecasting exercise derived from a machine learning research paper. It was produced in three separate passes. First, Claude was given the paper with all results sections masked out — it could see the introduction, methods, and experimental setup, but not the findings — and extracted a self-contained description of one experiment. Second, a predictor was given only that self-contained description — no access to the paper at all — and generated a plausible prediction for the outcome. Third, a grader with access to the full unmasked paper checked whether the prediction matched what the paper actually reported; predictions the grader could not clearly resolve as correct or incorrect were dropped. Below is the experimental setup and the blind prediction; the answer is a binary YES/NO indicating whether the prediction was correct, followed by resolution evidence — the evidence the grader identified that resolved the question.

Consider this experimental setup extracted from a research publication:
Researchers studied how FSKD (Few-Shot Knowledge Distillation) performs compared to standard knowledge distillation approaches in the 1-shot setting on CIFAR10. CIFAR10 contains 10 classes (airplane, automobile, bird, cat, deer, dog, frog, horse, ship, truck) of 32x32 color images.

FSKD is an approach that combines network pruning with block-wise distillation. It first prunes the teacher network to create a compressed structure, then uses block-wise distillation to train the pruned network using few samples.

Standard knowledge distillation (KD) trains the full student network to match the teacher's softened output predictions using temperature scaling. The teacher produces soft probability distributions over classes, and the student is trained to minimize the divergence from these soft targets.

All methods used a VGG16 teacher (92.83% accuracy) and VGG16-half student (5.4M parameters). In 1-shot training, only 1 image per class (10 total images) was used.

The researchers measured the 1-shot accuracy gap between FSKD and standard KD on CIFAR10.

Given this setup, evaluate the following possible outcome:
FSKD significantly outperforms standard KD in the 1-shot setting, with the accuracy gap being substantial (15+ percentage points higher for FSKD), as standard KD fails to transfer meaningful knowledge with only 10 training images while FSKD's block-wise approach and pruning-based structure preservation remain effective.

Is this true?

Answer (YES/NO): YES